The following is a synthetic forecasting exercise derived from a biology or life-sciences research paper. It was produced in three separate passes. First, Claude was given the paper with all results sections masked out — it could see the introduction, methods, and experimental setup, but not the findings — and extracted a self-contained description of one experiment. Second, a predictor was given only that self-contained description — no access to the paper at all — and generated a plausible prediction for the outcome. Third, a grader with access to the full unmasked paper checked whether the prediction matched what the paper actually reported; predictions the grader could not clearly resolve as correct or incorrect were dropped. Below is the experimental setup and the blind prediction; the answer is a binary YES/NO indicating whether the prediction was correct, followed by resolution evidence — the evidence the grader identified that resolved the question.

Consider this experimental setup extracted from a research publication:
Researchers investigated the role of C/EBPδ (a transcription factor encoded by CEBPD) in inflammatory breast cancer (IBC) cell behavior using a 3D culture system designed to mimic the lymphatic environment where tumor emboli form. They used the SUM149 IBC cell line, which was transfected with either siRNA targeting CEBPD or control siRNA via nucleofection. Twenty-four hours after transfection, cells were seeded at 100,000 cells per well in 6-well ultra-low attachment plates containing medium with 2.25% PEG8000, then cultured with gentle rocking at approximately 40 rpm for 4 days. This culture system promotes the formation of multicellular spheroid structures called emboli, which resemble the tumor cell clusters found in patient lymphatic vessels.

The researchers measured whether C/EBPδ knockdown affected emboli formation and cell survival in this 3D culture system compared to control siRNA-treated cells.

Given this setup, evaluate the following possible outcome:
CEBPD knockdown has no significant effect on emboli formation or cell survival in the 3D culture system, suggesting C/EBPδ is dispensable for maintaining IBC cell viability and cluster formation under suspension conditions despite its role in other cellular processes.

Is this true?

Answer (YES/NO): NO